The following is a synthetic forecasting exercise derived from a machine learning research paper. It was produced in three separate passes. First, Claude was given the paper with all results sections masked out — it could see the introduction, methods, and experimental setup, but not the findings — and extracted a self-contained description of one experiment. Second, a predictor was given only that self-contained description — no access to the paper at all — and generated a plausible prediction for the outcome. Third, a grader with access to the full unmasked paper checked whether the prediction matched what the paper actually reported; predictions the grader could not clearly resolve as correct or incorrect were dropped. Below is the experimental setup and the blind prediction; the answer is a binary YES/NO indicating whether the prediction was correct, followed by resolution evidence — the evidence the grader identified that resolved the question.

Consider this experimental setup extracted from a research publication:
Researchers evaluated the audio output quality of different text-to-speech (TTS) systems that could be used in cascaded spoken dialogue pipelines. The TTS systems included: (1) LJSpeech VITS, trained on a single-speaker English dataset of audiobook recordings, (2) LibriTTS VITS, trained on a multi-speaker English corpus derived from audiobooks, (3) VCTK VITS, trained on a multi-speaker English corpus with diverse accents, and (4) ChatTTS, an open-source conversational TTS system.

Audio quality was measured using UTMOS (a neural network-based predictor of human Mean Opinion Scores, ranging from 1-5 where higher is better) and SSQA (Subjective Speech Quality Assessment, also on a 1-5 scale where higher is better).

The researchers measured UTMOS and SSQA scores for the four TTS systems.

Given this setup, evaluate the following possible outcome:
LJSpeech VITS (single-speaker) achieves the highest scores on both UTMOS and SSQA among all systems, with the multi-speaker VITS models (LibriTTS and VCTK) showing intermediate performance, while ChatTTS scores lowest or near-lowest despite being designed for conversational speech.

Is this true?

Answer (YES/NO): NO